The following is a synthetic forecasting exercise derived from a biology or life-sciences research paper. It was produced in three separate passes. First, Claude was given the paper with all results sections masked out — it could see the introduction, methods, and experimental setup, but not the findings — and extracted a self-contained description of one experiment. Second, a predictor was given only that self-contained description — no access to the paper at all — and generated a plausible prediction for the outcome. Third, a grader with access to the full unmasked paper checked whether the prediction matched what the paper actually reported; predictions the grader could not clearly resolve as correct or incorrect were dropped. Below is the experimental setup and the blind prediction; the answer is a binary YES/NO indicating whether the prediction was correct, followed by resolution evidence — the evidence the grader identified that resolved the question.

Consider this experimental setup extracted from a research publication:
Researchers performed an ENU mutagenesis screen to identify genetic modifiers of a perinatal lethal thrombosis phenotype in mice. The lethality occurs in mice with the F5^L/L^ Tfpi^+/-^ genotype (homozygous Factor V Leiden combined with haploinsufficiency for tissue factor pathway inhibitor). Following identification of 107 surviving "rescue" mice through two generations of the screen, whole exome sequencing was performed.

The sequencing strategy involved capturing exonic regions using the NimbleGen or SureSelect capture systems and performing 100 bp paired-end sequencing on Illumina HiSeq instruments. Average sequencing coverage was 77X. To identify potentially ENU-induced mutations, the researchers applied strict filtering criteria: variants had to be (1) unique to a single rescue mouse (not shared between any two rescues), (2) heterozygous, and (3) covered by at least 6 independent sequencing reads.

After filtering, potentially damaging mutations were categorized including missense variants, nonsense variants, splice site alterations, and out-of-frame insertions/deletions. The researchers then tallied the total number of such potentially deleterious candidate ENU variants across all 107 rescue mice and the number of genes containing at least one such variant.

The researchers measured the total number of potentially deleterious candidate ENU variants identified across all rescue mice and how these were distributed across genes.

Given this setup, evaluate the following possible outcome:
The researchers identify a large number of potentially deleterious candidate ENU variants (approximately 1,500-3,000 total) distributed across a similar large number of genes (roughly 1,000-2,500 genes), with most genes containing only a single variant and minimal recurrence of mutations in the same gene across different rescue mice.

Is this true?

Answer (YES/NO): NO